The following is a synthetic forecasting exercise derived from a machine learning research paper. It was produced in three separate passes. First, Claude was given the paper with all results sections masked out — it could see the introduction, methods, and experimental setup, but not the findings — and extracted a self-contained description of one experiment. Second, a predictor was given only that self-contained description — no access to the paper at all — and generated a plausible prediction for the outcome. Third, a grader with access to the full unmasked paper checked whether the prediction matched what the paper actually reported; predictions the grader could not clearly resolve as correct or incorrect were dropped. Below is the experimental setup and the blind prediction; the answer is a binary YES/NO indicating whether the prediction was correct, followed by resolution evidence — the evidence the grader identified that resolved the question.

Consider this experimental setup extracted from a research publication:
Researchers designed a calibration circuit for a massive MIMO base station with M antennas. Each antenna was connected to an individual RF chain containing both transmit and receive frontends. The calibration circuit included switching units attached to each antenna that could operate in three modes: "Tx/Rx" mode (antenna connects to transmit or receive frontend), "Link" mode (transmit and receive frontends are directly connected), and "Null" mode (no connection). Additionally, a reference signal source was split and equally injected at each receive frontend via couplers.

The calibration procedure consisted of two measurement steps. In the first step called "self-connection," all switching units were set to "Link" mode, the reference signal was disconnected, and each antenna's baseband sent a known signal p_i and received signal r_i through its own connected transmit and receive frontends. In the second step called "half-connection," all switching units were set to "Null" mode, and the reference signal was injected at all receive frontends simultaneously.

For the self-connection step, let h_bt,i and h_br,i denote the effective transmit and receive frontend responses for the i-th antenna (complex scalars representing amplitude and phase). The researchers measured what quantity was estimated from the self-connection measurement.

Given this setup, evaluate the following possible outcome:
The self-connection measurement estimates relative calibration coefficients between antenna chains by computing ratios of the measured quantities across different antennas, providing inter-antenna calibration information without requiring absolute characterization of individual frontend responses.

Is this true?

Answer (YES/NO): NO